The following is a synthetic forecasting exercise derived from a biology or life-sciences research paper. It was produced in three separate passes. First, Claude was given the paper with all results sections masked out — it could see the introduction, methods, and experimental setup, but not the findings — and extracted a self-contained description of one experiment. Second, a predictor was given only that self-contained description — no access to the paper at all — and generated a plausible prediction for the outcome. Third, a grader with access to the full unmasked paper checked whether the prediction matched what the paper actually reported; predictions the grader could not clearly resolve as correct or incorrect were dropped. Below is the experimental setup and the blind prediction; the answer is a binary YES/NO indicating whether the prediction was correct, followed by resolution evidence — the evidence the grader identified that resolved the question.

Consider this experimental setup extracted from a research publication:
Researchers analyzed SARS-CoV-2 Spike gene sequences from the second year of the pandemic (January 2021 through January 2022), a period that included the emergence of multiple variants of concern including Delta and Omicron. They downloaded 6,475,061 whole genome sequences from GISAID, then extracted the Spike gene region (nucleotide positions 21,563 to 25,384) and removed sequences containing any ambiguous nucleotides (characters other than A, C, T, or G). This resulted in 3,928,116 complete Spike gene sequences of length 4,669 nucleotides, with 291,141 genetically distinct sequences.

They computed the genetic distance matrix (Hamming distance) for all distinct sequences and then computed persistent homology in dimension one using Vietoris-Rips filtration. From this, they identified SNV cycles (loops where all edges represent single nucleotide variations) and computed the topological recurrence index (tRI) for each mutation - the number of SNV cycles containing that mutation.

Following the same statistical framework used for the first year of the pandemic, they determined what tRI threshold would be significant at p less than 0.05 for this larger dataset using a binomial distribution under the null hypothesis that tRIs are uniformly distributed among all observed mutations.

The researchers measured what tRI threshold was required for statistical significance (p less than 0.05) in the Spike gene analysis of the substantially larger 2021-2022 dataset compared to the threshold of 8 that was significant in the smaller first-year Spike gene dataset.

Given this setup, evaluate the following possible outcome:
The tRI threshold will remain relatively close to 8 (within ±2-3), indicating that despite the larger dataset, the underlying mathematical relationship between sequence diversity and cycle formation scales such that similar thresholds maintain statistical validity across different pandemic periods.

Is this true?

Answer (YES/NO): NO